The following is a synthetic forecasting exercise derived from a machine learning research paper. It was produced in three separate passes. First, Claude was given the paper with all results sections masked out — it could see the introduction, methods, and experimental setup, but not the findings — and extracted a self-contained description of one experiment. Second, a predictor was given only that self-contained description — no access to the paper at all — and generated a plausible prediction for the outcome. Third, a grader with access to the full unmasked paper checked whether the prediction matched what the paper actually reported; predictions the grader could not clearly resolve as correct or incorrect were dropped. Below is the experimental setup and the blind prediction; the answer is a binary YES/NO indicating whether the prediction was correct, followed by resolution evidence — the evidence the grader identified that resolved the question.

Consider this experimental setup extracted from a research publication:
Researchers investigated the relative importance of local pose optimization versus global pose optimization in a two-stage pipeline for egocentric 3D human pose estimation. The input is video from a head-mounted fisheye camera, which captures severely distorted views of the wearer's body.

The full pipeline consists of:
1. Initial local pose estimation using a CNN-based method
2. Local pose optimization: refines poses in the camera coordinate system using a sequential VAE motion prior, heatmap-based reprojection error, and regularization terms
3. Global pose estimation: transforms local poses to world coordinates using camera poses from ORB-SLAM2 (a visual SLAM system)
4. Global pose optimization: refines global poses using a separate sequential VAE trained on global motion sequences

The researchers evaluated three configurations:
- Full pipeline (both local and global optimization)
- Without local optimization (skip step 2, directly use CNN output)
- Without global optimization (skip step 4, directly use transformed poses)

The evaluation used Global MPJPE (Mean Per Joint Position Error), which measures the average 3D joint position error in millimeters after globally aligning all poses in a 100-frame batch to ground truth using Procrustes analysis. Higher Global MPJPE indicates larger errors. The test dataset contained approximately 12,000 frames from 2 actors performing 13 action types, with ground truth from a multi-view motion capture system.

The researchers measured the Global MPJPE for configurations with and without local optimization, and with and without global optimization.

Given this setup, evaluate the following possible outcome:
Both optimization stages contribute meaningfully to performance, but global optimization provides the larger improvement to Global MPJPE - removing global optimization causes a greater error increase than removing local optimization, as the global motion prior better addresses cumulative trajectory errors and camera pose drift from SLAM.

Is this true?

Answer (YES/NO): NO